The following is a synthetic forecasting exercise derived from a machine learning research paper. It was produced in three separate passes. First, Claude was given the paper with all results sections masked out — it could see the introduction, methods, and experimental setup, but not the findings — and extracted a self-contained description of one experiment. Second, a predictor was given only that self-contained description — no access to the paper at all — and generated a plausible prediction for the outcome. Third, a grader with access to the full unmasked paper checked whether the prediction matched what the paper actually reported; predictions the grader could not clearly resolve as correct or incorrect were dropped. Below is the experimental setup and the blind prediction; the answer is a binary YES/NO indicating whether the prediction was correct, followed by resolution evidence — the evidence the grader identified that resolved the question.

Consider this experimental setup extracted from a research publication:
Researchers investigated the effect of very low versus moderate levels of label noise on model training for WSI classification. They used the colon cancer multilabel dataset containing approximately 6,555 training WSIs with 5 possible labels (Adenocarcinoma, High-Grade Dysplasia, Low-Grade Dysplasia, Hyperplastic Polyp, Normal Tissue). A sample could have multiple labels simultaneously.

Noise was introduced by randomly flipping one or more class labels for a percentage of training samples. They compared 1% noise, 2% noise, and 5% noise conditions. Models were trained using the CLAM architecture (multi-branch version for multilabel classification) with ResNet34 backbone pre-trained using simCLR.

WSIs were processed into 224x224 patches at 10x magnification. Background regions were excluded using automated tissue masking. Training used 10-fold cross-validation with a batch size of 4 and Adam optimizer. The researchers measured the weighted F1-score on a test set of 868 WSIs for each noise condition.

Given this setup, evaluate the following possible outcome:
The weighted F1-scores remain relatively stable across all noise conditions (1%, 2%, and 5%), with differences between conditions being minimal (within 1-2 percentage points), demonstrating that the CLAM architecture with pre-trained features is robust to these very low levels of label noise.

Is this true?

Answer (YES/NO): YES